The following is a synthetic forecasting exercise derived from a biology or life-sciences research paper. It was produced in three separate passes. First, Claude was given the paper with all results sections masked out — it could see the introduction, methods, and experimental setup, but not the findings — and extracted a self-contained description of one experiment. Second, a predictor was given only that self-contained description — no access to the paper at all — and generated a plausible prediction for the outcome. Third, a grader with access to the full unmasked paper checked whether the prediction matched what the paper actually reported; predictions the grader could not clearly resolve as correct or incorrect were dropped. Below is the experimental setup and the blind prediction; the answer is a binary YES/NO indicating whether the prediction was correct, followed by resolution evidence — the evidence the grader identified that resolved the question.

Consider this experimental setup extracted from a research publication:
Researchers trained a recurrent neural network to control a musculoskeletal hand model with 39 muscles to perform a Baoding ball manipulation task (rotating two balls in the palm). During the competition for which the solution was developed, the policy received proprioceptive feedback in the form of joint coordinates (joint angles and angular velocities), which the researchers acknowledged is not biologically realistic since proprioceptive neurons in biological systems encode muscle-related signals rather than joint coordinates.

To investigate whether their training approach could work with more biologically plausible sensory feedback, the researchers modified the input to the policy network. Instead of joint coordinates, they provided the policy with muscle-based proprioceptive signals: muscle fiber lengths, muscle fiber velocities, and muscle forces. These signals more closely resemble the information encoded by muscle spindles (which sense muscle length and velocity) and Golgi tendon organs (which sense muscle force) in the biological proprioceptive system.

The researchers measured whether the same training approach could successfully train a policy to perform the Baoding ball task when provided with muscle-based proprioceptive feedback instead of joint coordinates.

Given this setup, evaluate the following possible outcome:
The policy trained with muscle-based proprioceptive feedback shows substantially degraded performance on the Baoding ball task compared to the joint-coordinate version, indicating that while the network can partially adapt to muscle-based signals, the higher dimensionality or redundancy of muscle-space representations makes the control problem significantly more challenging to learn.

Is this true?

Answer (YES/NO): NO